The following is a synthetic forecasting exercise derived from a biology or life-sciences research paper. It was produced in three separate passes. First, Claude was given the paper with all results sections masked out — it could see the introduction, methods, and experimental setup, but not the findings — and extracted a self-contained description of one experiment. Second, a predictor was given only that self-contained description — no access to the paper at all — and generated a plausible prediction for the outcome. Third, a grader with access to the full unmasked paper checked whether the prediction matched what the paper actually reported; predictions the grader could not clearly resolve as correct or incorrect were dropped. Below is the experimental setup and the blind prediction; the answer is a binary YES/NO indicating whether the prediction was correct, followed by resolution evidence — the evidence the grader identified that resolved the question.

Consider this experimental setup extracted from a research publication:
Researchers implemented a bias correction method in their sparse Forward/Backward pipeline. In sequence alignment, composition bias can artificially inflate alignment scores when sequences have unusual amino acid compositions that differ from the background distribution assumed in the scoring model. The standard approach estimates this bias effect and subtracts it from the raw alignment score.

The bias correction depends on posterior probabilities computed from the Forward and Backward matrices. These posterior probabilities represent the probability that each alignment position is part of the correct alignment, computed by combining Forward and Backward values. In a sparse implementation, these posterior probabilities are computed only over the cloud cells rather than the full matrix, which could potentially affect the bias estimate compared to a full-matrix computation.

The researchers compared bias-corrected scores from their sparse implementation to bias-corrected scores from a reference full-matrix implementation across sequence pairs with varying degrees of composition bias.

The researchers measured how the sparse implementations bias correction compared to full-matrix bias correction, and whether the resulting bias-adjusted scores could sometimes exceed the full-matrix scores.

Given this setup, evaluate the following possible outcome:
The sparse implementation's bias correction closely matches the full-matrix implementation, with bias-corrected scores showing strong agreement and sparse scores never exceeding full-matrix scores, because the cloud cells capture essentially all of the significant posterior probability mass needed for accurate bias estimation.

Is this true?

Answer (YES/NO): NO